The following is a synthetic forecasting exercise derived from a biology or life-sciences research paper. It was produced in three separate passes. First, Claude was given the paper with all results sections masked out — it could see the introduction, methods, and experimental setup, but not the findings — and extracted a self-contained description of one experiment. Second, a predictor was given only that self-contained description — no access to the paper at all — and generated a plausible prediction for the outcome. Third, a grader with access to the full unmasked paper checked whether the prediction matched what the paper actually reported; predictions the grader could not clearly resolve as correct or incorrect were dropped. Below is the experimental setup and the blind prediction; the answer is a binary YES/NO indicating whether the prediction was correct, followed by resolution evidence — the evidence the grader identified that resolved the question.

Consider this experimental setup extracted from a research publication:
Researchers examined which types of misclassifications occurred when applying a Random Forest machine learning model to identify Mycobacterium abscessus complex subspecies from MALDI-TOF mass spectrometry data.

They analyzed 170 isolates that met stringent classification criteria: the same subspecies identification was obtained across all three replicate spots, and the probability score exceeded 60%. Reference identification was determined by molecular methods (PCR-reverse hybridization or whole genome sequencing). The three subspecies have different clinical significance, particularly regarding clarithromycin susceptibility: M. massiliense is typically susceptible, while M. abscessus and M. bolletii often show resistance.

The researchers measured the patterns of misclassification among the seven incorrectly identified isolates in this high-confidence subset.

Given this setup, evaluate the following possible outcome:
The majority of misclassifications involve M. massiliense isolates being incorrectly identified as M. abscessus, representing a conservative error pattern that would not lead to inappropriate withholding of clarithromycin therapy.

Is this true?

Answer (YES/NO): NO